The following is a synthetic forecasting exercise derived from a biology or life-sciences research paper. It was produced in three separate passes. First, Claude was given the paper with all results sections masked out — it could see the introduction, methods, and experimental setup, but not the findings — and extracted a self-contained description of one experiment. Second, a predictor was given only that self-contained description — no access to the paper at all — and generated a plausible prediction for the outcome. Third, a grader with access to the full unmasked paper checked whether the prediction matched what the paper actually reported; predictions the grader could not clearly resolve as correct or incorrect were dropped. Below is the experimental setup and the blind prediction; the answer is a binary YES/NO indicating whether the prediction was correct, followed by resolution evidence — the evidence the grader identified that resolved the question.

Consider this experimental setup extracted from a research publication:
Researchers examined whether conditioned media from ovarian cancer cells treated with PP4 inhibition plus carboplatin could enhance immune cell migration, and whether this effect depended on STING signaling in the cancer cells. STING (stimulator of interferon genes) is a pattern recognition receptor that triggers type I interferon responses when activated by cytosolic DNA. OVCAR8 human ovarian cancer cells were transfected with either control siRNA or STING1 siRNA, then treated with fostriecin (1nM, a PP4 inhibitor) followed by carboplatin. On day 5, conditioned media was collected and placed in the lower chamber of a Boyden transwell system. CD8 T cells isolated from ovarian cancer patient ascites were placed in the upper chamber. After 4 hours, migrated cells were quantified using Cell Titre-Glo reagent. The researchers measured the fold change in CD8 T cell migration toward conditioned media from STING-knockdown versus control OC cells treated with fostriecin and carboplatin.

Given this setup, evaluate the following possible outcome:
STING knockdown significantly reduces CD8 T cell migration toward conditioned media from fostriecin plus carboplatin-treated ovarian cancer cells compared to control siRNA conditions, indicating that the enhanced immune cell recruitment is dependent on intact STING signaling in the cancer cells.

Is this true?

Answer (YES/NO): YES